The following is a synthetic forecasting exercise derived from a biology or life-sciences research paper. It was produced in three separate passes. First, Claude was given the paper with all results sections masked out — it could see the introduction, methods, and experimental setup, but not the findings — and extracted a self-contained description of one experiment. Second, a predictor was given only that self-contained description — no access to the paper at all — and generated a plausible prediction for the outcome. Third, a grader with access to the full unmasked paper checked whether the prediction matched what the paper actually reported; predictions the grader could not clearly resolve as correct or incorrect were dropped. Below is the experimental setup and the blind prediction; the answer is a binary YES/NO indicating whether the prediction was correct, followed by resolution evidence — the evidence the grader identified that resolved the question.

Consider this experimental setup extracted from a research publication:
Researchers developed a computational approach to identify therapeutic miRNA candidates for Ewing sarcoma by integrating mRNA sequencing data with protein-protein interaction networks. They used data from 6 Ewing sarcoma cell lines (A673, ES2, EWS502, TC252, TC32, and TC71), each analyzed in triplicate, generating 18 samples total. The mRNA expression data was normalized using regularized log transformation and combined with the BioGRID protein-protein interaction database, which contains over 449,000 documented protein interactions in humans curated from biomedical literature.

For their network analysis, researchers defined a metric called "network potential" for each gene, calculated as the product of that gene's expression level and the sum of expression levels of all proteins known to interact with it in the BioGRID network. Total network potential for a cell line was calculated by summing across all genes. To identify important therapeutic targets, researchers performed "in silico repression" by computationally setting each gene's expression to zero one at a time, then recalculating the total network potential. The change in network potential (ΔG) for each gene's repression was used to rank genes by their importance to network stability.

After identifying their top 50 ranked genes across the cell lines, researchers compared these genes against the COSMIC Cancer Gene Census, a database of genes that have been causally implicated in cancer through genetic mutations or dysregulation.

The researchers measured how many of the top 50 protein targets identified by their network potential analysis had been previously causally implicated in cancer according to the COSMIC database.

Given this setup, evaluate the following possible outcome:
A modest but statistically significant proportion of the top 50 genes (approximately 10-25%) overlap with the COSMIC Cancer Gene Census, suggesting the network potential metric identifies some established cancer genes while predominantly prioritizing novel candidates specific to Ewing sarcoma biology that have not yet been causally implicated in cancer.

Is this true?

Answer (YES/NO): NO